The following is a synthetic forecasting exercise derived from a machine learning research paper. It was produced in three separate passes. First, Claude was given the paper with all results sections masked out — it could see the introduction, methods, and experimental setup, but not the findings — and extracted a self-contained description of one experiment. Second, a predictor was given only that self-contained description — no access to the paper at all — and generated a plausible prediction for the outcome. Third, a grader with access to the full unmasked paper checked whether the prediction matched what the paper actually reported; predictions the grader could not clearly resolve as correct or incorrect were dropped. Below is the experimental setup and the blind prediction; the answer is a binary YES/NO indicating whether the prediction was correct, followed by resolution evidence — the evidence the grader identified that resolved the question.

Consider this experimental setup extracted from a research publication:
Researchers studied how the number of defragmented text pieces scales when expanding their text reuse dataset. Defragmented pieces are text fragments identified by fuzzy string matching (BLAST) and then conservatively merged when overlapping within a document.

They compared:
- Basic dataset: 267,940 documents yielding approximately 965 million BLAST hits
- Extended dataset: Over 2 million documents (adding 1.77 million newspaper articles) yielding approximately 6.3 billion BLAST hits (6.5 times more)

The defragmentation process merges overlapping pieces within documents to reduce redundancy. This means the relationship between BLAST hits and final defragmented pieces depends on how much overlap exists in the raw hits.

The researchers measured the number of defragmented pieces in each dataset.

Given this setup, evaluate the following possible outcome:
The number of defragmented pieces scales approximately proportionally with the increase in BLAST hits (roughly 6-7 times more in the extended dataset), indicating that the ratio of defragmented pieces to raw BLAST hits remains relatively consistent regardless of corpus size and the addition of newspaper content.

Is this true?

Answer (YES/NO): NO